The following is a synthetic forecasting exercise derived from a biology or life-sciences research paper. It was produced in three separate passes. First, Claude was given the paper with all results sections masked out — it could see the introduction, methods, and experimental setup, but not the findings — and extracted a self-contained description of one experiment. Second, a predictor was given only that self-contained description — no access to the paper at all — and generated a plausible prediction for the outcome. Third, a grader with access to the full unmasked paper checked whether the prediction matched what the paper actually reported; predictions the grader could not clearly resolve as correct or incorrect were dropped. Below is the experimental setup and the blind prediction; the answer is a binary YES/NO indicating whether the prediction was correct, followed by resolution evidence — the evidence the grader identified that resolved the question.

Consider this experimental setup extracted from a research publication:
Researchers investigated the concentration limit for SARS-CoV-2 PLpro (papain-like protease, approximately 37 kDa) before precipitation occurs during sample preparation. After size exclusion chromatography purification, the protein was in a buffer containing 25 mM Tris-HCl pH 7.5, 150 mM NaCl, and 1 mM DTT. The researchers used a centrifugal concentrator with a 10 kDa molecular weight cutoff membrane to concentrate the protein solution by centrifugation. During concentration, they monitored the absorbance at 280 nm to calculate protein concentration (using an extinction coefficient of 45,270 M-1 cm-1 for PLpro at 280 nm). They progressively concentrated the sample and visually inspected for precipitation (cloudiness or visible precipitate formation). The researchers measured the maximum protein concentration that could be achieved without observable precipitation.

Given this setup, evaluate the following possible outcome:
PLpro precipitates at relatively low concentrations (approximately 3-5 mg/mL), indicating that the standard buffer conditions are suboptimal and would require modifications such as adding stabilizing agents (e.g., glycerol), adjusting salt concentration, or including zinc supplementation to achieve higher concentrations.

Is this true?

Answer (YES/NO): NO